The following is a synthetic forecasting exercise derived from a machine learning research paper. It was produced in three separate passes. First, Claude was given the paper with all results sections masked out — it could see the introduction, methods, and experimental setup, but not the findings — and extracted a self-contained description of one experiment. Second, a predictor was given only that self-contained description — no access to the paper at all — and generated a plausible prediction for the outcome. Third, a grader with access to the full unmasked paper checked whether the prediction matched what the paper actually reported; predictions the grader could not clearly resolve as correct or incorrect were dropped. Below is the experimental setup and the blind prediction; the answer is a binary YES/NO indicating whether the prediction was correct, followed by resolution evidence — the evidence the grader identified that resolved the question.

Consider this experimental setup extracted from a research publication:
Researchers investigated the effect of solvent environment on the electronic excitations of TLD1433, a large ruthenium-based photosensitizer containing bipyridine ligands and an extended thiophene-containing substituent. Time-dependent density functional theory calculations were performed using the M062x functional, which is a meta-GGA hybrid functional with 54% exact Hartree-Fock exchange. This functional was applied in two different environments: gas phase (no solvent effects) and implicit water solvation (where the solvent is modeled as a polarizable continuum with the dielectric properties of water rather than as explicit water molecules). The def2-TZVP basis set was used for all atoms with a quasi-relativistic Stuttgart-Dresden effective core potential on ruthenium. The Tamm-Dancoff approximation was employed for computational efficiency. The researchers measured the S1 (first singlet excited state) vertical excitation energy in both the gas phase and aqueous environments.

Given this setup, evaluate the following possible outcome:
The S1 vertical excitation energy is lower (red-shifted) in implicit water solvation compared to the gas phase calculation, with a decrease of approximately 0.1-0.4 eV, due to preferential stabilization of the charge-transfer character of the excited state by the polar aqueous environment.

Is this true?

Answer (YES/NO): NO